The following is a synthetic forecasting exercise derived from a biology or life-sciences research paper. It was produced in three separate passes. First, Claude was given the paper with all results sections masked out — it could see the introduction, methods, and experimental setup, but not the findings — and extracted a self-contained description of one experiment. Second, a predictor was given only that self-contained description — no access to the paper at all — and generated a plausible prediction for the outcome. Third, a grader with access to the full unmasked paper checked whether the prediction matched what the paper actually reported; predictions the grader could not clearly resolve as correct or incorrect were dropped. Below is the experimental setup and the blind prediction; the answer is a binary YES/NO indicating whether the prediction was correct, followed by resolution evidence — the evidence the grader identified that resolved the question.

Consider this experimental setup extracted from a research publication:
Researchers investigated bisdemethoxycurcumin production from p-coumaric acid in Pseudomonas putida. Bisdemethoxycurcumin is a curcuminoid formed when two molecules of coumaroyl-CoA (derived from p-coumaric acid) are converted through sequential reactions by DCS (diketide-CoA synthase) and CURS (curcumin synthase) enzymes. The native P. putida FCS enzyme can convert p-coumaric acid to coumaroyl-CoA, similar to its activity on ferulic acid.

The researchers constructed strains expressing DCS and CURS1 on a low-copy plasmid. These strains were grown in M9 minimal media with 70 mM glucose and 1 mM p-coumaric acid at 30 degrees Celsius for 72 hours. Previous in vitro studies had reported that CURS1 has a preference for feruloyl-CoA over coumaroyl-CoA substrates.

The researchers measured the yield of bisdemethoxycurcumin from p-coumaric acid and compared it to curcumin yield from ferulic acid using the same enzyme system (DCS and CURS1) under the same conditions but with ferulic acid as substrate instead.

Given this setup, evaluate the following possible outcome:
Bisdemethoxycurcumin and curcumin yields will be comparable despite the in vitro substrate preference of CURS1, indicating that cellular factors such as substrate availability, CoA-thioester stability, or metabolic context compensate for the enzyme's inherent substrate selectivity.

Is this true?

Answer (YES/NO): NO